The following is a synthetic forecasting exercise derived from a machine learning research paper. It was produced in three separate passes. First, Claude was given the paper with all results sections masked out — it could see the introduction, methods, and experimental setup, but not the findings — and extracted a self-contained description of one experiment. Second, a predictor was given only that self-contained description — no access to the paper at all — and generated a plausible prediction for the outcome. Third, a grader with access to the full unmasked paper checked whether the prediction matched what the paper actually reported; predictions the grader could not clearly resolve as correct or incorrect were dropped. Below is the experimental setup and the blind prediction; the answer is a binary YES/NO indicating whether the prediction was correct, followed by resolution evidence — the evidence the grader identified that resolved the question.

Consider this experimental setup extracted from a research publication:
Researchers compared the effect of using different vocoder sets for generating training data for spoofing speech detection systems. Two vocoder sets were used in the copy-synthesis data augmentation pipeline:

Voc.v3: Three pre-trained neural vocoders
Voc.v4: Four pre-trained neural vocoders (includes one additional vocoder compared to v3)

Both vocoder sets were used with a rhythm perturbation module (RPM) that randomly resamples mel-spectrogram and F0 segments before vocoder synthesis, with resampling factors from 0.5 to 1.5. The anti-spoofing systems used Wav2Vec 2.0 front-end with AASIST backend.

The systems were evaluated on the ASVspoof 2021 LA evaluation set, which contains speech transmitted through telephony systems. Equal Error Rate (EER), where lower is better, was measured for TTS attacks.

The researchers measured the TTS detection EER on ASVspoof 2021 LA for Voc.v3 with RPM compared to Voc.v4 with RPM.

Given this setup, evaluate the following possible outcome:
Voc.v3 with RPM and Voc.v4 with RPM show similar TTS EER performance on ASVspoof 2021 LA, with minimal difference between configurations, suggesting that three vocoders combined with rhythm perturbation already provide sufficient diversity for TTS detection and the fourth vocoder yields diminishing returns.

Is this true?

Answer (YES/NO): NO